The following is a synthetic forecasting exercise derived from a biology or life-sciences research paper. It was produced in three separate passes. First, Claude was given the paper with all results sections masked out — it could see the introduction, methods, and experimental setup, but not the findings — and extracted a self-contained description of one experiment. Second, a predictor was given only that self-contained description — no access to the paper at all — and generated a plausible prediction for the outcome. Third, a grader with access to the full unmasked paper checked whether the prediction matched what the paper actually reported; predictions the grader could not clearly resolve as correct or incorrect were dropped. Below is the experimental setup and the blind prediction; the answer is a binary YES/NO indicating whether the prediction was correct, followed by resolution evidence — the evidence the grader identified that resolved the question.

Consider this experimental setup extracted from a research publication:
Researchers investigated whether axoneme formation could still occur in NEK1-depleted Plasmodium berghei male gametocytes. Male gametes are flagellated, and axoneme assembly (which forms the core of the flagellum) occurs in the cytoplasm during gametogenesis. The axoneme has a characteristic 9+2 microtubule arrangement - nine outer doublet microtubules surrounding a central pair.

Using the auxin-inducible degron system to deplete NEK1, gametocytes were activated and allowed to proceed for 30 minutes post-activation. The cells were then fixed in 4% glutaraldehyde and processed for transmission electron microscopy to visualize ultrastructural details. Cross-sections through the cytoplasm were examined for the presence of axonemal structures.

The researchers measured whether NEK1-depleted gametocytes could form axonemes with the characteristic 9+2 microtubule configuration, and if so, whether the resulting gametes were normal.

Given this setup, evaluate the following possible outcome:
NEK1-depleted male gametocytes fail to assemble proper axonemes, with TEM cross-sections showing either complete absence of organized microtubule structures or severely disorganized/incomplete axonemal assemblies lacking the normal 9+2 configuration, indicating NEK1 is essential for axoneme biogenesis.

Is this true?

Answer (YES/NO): NO